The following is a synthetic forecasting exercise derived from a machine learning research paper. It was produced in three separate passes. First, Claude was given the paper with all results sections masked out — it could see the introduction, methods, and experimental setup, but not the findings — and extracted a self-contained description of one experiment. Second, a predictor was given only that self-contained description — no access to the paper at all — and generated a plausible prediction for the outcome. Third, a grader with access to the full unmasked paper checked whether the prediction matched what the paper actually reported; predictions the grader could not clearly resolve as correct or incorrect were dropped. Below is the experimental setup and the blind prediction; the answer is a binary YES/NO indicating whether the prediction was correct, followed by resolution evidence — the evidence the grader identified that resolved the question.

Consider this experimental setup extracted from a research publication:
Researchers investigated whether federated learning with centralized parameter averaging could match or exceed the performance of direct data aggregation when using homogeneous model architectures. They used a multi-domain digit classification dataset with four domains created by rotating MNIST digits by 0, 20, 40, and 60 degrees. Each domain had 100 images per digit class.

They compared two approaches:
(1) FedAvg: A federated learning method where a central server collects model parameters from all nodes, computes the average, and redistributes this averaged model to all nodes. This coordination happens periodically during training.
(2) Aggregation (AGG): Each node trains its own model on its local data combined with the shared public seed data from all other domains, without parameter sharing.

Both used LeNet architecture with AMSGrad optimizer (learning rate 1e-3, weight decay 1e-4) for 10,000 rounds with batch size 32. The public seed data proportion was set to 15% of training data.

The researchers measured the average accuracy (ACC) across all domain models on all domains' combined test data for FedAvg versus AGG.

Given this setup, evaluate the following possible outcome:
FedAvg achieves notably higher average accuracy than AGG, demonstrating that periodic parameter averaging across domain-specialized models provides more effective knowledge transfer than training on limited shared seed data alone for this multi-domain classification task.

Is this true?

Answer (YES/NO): NO